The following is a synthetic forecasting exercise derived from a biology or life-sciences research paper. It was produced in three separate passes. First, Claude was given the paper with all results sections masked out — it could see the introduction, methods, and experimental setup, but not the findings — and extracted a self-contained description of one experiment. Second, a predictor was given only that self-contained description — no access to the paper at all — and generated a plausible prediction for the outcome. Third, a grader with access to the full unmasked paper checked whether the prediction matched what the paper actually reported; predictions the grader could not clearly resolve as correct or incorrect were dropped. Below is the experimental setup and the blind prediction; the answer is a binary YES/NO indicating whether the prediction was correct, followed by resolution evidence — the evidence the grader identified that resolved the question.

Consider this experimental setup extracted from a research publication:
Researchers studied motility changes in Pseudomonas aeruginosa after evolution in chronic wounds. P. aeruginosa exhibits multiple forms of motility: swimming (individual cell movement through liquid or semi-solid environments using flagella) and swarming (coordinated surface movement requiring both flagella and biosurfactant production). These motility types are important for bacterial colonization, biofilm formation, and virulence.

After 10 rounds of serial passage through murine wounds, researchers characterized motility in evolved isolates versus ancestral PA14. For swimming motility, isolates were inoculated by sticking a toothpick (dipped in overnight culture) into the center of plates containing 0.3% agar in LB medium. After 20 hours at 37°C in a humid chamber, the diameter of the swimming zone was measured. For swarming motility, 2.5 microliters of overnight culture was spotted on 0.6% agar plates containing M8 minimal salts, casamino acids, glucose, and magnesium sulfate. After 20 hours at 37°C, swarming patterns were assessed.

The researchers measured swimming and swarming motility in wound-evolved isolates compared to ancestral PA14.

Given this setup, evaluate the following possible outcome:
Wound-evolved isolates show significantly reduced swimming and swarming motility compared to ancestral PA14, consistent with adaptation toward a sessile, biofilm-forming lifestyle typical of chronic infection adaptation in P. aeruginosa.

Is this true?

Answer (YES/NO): NO